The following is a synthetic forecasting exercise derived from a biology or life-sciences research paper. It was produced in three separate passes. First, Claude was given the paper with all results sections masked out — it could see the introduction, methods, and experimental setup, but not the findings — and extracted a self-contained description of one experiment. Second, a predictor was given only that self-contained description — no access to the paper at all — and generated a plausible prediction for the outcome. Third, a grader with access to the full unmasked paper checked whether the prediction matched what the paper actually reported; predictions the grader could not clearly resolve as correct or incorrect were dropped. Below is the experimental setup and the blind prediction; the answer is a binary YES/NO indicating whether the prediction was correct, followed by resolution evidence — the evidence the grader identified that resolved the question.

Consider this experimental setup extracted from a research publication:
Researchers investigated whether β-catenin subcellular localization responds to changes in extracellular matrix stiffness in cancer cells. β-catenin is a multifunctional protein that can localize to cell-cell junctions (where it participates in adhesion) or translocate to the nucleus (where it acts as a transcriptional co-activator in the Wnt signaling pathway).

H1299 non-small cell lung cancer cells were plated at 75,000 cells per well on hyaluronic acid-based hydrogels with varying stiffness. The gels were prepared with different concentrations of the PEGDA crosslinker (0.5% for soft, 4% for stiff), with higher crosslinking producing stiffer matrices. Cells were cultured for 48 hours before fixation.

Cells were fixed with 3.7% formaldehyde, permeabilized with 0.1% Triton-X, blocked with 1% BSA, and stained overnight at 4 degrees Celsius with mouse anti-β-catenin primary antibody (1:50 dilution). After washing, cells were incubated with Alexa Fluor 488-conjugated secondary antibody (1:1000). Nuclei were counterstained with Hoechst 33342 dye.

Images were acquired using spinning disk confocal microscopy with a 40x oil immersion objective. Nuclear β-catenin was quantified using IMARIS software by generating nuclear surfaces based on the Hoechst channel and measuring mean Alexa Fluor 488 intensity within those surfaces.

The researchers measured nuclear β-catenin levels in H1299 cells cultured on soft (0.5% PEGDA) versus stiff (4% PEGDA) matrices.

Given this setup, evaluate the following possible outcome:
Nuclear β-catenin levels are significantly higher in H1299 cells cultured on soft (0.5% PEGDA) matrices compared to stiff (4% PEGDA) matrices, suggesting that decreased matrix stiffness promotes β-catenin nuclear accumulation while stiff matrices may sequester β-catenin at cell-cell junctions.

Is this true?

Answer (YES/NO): NO